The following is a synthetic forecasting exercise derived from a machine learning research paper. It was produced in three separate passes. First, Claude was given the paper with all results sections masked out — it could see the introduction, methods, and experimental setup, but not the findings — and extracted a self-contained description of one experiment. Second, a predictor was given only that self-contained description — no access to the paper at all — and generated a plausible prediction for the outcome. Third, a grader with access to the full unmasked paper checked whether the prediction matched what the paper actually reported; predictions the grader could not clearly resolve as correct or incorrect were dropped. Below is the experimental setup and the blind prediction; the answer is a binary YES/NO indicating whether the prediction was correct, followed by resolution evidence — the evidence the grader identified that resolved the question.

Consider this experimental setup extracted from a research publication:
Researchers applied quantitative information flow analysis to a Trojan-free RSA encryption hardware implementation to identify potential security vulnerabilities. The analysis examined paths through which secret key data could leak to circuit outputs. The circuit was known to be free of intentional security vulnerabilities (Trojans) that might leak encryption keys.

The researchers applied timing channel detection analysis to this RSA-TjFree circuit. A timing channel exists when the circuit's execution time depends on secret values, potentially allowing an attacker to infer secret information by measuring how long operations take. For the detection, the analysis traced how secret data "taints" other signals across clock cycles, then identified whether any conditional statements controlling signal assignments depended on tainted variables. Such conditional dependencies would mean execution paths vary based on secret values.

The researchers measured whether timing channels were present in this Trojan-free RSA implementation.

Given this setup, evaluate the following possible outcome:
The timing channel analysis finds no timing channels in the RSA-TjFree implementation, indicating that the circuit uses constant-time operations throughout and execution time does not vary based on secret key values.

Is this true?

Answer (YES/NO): NO